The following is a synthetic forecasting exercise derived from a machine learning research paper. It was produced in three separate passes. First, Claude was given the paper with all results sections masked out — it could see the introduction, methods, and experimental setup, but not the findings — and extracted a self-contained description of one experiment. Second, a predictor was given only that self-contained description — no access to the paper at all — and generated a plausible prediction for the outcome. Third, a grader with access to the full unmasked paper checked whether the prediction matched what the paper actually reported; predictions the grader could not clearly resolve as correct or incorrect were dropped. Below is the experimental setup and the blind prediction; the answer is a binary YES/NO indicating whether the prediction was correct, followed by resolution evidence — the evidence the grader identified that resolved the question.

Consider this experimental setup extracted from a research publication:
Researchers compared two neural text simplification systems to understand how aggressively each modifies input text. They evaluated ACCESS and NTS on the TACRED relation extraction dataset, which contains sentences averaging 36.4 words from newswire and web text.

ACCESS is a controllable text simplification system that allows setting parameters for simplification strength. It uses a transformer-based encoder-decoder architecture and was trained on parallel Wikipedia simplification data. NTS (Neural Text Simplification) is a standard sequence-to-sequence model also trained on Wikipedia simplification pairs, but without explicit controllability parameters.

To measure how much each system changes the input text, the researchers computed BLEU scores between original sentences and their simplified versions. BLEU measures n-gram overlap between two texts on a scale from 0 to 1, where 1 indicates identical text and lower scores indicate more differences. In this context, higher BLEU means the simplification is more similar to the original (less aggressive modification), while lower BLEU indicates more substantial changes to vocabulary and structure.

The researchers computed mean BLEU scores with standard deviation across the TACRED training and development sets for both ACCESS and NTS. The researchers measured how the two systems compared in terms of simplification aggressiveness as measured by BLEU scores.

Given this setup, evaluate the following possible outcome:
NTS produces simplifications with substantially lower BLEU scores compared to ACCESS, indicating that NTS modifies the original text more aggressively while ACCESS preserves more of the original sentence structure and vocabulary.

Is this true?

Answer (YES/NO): NO